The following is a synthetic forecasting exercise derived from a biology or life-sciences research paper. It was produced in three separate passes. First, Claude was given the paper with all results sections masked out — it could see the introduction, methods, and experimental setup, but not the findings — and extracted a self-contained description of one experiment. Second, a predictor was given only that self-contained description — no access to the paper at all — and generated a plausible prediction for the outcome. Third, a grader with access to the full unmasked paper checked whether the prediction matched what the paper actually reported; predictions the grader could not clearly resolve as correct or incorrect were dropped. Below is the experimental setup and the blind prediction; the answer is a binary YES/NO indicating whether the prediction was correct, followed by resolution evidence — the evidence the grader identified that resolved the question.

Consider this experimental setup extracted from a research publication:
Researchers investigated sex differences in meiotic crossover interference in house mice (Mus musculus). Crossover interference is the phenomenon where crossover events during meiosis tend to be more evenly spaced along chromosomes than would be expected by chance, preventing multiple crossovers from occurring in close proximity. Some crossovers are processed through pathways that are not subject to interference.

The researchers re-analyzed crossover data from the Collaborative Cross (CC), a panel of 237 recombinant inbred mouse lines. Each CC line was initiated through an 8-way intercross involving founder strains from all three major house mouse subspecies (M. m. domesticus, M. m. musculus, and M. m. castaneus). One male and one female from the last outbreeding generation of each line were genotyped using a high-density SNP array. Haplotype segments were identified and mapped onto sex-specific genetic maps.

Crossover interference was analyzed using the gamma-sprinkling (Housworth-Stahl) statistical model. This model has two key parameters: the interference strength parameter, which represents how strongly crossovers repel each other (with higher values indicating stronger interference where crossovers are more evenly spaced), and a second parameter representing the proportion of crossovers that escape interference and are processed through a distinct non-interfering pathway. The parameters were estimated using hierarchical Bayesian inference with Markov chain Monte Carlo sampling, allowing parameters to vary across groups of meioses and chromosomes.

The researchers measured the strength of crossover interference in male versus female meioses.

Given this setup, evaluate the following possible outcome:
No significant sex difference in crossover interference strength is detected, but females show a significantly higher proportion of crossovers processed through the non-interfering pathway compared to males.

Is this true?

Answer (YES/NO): NO